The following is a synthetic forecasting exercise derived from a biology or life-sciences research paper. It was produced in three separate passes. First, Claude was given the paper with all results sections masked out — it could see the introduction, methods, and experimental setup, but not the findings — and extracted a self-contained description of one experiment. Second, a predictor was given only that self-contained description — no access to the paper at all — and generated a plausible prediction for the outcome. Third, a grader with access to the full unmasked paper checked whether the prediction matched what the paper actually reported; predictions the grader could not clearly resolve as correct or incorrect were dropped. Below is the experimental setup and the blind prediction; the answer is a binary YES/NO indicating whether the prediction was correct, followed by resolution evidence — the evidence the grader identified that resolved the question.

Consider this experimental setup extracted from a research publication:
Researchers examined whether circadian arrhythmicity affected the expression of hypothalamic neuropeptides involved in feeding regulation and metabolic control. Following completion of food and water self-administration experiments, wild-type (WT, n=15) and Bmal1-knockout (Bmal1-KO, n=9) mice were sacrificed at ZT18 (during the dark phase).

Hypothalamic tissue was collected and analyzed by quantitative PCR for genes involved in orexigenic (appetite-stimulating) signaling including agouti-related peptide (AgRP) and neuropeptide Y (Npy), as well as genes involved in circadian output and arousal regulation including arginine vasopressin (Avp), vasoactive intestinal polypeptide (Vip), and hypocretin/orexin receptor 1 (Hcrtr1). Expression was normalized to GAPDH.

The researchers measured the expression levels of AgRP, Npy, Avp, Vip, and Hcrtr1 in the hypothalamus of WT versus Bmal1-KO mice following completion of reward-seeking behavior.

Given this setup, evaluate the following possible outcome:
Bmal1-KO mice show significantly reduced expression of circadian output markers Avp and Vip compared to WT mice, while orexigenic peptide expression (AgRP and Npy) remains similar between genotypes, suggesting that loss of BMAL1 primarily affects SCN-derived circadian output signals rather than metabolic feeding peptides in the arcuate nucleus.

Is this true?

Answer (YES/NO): NO